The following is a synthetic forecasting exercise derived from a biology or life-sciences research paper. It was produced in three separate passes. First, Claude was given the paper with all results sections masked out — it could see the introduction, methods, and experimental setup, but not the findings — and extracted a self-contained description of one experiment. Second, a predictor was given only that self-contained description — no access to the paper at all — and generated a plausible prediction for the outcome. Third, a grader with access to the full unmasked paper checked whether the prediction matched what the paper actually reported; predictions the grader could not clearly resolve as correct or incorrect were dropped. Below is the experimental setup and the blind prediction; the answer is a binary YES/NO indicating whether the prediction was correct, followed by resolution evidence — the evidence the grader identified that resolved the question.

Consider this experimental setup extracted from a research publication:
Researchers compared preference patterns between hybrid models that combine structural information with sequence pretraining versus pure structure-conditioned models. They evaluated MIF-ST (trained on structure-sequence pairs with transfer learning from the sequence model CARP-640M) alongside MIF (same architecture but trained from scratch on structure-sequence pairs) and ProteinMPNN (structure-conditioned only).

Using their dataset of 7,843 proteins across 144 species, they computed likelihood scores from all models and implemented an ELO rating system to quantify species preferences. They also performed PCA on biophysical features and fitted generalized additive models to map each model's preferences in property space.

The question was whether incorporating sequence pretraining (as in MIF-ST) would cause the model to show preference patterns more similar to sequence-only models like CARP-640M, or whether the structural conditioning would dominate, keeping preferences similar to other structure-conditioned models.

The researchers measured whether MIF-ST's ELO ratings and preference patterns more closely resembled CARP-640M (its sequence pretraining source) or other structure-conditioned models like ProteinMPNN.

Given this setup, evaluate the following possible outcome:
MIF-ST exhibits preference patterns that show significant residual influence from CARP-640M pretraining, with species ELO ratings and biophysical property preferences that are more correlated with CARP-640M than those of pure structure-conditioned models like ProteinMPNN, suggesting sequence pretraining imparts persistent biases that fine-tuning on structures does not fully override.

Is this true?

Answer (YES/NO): YES